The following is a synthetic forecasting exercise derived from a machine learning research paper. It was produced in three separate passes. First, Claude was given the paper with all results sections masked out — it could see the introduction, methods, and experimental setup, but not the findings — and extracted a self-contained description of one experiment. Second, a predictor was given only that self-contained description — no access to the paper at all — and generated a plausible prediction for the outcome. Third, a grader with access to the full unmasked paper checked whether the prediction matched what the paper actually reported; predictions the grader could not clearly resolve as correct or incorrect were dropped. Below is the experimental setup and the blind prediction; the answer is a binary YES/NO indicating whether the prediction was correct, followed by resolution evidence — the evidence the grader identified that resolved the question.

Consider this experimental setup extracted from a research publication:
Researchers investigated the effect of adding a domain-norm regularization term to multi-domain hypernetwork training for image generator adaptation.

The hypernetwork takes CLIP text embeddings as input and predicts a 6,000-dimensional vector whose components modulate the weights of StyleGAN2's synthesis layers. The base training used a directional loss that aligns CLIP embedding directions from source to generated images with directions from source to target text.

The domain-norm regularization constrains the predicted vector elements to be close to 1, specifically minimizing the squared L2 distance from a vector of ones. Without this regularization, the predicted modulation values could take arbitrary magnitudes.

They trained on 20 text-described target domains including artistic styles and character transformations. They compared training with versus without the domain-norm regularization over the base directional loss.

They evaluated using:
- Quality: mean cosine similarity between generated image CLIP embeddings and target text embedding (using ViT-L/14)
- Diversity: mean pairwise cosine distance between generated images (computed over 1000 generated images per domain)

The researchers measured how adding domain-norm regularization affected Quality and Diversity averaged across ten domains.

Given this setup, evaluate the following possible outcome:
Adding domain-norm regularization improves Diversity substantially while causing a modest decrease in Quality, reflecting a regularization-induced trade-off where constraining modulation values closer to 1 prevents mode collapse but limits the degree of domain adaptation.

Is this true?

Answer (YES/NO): NO